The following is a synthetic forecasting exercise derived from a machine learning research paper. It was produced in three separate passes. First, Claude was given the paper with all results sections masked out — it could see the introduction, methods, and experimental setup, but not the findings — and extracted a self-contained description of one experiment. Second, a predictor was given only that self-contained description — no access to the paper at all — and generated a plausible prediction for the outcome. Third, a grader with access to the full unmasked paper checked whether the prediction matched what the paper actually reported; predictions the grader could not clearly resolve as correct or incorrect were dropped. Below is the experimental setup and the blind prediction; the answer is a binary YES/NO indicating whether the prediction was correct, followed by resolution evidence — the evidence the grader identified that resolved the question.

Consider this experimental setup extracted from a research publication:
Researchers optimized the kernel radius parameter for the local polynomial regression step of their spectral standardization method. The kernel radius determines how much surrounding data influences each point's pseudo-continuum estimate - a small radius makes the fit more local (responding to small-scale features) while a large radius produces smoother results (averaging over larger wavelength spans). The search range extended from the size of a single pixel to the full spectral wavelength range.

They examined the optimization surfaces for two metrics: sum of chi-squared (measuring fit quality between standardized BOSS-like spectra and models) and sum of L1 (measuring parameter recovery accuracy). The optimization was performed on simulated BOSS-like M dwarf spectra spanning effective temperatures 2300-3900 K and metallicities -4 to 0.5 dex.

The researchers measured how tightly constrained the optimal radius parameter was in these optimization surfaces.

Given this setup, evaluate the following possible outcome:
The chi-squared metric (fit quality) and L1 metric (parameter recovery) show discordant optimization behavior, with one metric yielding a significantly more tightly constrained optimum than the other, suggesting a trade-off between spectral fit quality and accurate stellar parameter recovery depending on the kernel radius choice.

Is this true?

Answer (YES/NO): NO